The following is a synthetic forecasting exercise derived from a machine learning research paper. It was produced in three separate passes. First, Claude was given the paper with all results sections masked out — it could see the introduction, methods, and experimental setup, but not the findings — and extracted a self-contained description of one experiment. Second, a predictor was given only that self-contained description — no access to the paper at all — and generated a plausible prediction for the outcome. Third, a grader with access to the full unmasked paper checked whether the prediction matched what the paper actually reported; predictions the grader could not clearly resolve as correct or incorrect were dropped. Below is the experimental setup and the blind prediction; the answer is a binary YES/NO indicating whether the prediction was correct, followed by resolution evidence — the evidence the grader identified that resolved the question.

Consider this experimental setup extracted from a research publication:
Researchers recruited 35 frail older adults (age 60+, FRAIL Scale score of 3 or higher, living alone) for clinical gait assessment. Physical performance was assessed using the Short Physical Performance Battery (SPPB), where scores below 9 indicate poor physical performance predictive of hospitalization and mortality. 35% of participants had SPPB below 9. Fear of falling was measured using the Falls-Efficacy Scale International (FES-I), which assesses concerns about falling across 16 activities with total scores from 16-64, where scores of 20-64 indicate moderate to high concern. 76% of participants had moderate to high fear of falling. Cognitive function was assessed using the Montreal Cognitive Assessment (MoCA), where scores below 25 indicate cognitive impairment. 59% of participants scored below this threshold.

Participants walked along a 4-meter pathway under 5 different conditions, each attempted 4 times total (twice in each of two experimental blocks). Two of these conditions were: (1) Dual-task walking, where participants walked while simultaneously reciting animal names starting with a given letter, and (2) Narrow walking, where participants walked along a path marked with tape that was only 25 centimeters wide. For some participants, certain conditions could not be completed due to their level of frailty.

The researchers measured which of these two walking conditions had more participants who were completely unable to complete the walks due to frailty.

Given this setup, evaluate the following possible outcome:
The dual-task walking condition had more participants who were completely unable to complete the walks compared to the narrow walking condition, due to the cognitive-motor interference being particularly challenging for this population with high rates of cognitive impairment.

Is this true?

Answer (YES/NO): NO